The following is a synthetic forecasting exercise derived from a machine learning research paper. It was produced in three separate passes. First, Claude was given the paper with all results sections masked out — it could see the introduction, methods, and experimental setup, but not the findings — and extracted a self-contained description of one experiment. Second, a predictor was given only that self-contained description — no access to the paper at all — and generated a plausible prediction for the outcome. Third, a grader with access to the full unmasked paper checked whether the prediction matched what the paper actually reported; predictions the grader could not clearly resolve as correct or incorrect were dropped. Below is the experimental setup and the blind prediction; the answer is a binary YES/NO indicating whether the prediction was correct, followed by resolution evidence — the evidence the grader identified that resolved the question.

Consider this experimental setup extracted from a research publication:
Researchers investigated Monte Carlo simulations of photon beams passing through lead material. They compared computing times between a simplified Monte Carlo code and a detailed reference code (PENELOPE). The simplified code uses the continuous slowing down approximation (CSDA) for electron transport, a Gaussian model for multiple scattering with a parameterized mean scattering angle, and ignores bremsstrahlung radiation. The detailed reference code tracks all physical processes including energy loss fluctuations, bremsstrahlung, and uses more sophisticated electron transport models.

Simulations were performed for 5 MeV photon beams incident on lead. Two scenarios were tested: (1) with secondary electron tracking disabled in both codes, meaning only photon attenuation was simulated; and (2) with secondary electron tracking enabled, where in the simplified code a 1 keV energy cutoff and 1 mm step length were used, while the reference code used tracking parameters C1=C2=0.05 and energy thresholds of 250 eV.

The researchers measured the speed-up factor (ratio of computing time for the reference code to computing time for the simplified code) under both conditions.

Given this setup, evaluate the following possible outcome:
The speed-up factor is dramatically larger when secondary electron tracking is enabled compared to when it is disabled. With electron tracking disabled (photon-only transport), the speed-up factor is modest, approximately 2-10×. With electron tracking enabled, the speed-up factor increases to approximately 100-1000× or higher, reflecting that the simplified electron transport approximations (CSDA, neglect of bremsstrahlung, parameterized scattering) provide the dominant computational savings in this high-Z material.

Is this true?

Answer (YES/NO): NO